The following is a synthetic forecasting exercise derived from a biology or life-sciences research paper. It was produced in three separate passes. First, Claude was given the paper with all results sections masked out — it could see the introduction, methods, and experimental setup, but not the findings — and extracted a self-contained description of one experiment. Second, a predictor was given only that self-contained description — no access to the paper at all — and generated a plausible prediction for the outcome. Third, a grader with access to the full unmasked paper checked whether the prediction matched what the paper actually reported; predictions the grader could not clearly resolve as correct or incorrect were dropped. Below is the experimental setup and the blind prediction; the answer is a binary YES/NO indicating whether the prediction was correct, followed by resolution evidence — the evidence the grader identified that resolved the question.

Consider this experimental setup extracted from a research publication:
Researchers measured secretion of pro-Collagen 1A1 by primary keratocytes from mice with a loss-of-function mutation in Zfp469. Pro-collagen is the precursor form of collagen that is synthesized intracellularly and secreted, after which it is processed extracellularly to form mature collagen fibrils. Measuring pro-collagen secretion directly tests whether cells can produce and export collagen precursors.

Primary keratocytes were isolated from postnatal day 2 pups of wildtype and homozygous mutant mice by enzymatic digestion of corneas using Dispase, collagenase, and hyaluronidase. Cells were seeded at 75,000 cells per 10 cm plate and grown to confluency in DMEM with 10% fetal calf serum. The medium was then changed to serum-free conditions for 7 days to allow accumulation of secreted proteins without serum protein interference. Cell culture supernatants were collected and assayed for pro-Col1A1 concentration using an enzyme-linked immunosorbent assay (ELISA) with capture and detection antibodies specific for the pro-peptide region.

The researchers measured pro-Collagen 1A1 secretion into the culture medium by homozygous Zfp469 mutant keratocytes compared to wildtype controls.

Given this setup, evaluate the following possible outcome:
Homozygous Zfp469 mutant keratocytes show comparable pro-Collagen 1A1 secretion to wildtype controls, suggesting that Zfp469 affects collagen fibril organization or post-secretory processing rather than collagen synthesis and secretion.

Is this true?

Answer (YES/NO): NO